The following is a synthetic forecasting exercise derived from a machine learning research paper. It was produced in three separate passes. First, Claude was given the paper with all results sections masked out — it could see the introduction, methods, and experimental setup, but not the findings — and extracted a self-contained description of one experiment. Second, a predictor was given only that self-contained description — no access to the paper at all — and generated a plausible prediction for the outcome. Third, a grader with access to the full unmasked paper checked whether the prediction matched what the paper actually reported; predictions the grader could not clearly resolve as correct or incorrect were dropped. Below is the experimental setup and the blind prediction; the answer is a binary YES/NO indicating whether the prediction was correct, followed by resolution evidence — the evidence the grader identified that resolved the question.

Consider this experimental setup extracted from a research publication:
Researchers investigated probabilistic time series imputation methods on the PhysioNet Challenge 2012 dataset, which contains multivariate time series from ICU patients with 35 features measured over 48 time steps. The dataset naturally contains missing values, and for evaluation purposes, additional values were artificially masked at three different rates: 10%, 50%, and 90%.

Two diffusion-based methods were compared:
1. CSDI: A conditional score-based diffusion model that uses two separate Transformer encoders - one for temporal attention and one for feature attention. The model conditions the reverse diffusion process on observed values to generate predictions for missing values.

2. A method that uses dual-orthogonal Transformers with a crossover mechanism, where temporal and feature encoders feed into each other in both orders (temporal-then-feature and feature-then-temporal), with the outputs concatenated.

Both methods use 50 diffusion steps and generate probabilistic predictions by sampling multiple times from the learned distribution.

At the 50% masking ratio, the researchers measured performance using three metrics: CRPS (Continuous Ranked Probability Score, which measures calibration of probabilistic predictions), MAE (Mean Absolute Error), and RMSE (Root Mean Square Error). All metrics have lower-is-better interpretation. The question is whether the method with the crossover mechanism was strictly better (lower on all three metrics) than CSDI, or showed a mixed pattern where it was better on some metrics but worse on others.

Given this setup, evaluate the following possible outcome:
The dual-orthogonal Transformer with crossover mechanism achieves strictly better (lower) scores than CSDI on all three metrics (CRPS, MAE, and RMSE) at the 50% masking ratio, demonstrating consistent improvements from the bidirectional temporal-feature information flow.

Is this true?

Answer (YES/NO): NO